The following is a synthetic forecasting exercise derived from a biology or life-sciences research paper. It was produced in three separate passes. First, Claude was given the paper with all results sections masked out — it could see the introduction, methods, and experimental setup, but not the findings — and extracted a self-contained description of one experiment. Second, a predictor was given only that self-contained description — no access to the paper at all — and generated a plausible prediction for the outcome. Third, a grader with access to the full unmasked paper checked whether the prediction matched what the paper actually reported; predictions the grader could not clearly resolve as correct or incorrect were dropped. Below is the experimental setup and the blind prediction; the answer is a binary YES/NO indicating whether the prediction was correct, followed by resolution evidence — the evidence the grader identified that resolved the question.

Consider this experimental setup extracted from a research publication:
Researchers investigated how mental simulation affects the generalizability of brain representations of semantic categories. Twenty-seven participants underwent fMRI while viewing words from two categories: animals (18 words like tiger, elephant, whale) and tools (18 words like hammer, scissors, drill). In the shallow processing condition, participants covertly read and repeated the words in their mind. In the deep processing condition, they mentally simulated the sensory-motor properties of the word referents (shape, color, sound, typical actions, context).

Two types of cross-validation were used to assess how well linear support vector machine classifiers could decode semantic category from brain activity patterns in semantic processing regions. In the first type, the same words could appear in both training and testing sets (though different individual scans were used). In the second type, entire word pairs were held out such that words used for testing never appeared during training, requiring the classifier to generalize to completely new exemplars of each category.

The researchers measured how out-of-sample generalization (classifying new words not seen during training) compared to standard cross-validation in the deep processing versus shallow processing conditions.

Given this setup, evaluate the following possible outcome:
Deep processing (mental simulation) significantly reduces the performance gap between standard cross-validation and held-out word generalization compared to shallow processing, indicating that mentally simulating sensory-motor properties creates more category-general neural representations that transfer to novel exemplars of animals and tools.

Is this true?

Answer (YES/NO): NO